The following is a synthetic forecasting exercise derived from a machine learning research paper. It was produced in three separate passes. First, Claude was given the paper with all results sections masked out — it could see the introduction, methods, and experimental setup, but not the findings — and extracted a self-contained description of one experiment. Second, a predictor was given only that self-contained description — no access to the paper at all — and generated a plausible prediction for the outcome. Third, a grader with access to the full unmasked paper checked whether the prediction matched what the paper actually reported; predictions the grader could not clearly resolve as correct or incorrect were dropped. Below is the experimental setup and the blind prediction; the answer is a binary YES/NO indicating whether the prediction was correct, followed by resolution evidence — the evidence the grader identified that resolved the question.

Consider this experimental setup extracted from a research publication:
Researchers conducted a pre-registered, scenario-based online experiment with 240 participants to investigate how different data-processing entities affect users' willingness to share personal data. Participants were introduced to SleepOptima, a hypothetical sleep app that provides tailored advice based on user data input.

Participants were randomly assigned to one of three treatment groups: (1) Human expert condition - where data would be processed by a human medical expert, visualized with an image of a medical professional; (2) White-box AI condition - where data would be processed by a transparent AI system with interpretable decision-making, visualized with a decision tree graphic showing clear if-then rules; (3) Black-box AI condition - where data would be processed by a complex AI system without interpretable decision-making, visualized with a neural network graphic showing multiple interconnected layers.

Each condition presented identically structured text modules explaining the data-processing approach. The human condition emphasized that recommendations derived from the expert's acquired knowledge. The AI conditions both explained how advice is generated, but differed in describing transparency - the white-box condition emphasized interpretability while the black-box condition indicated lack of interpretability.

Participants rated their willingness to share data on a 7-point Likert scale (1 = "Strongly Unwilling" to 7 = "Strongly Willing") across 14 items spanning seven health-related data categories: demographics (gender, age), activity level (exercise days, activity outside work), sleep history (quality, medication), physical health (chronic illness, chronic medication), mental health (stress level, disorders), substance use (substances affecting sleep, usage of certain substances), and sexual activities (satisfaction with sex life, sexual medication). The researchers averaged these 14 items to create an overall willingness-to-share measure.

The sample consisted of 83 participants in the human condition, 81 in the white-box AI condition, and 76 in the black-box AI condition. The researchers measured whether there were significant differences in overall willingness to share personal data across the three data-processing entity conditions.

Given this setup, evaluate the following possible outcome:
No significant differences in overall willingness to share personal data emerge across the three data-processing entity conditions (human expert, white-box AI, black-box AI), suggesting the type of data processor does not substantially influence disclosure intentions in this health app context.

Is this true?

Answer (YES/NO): YES